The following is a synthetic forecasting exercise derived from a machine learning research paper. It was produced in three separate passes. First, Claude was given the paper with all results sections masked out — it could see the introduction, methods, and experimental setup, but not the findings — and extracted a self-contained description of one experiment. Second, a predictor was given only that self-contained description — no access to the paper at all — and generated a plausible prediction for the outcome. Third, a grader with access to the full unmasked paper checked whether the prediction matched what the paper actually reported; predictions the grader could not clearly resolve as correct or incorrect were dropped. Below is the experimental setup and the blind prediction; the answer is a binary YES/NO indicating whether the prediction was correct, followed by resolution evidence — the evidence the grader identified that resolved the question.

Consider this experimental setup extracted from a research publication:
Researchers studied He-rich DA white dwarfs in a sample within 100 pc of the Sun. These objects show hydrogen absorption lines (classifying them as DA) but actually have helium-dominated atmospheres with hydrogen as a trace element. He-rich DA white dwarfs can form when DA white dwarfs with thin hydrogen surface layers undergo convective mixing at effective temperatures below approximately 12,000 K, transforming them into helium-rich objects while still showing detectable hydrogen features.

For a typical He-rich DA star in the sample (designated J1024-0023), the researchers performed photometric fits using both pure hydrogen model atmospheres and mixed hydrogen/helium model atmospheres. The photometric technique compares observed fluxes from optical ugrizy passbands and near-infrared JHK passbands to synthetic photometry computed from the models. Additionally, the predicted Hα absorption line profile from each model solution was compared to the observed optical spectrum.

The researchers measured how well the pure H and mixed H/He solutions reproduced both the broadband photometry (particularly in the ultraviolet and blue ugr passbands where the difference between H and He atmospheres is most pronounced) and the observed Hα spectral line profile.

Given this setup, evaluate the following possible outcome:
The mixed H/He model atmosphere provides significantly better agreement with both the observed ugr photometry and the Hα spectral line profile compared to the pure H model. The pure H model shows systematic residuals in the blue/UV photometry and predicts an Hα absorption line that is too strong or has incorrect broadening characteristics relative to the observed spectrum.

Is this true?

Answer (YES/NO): YES